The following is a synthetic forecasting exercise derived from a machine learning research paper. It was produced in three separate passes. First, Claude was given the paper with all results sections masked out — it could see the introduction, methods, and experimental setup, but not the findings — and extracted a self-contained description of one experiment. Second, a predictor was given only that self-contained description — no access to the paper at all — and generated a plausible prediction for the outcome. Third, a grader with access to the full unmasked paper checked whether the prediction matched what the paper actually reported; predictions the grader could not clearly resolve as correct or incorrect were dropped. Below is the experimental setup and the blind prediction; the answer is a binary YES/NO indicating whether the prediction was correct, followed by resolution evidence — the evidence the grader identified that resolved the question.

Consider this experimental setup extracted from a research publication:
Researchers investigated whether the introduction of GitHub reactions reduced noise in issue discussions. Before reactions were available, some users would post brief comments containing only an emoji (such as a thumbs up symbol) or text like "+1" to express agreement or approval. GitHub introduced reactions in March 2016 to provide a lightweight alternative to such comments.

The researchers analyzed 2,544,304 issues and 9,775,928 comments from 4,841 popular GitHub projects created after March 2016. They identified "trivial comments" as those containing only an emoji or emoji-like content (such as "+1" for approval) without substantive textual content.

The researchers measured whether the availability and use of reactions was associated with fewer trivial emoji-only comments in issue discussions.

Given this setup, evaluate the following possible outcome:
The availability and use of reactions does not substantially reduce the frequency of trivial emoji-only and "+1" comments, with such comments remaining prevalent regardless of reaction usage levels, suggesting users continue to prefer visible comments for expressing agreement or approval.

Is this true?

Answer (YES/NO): NO